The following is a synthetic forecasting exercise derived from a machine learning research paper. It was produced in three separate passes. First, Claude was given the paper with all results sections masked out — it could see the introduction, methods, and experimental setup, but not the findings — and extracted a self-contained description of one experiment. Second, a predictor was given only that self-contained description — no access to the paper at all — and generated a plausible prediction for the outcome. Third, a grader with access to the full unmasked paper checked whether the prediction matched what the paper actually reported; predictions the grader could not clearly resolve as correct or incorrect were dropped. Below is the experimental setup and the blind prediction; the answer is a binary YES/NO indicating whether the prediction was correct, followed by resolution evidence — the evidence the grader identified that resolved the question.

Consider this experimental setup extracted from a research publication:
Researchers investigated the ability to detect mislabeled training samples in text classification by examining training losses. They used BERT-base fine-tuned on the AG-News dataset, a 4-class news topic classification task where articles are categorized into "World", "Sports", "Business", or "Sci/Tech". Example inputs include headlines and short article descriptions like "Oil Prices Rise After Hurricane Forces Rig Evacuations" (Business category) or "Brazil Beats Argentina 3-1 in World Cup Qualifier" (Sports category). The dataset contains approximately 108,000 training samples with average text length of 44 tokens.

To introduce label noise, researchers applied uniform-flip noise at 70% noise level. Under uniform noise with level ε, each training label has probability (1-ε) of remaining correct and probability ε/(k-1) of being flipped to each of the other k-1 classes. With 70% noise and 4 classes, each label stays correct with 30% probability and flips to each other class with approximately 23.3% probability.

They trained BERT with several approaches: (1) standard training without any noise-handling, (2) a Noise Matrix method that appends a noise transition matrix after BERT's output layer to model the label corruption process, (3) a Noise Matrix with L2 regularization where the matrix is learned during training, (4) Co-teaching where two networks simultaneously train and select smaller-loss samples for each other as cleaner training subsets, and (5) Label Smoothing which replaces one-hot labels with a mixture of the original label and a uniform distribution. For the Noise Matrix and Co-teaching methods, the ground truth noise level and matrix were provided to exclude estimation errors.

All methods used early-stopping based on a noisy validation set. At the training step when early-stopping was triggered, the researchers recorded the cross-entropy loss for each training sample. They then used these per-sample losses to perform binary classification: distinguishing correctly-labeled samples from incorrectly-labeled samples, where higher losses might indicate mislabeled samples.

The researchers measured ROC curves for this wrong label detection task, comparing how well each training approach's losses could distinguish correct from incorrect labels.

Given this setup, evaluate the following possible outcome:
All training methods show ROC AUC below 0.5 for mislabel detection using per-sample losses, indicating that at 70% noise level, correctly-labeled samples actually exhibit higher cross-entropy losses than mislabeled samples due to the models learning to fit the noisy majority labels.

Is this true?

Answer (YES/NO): NO